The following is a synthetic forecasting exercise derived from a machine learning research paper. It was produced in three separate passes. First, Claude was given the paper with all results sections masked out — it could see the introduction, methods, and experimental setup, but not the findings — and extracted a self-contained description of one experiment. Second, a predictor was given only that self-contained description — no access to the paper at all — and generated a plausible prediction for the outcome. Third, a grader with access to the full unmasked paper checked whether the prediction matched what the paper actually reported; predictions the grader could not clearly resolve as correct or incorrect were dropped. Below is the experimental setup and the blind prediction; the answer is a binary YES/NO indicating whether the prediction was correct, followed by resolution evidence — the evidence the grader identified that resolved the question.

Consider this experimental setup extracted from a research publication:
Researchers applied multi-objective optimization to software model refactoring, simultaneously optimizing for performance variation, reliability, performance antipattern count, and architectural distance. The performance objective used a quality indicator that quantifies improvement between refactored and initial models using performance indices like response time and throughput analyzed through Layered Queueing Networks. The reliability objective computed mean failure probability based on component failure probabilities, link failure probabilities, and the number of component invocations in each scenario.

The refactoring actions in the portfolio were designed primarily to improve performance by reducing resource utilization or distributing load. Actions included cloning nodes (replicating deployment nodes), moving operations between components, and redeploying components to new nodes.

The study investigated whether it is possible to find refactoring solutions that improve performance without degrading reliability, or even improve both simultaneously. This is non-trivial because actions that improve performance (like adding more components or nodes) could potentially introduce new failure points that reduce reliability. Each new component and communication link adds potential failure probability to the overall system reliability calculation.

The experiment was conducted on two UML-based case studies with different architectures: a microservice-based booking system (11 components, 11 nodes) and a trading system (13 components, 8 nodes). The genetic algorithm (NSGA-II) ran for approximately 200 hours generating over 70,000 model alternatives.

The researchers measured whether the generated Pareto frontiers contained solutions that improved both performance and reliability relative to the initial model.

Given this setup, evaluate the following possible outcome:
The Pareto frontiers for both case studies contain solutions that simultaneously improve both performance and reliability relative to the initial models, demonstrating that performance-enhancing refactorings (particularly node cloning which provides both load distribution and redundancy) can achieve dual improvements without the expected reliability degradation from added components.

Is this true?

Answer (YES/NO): YES